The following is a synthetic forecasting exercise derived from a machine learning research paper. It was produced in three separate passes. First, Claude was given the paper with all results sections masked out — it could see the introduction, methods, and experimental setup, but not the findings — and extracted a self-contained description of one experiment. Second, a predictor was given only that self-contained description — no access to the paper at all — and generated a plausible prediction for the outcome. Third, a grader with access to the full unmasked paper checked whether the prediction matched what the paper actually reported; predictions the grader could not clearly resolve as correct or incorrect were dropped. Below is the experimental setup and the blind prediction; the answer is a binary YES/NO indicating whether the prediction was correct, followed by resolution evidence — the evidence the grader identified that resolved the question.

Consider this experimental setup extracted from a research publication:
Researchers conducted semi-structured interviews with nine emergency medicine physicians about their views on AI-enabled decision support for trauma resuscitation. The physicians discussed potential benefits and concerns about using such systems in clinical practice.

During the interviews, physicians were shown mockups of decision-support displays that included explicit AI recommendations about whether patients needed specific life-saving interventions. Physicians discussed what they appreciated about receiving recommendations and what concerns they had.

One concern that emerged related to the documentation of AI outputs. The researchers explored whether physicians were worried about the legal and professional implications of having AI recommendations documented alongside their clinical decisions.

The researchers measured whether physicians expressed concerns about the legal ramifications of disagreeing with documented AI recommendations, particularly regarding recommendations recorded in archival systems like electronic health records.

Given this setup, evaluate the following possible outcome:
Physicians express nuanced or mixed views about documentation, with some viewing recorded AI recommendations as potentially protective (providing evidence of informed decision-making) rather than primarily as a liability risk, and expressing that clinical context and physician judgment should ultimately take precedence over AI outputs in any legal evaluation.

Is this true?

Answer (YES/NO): NO